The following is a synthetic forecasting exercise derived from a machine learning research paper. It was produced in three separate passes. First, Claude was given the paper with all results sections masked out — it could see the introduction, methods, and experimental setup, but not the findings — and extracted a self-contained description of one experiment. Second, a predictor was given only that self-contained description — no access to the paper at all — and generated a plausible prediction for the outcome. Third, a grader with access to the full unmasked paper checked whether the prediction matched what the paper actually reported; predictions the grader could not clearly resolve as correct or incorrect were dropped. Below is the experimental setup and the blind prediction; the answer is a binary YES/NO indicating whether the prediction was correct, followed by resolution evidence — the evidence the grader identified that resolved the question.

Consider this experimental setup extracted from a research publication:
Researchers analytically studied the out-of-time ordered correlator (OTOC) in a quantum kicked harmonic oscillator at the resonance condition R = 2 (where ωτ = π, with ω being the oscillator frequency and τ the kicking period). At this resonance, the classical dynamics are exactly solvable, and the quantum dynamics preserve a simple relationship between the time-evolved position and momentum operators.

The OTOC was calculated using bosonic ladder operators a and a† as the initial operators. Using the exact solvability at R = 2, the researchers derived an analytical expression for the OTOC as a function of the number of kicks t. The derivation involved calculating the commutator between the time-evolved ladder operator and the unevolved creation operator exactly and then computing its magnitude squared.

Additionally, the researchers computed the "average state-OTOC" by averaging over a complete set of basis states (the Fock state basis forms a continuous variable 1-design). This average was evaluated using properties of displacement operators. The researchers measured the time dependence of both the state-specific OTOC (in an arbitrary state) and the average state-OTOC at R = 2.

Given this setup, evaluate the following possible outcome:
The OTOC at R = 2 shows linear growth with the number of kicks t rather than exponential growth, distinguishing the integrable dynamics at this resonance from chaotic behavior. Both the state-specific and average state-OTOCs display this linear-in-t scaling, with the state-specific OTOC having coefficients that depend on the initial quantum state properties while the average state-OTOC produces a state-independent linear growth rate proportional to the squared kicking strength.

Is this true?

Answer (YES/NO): NO